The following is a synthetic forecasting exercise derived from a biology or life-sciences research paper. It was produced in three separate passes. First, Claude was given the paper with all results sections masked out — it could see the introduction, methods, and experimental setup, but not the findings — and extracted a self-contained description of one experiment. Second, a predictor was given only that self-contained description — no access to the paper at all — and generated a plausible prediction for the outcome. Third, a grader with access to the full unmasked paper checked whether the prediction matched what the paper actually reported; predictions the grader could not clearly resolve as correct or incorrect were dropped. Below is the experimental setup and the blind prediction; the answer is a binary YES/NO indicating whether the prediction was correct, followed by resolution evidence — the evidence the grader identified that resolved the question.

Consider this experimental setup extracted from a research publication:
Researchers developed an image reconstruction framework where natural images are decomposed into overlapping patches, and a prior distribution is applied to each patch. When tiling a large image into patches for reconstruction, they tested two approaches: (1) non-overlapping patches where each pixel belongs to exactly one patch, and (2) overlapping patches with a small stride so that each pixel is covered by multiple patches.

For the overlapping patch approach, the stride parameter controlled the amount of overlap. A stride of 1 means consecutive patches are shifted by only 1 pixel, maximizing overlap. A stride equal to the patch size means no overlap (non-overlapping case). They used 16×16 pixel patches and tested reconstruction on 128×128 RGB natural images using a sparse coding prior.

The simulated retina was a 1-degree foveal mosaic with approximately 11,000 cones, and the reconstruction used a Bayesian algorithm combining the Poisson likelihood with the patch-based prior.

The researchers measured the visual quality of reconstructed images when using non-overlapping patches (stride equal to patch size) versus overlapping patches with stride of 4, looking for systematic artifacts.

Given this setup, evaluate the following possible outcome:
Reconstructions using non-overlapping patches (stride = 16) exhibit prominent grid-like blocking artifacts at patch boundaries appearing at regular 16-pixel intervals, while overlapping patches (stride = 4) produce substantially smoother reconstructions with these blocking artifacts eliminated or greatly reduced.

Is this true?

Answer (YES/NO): YES